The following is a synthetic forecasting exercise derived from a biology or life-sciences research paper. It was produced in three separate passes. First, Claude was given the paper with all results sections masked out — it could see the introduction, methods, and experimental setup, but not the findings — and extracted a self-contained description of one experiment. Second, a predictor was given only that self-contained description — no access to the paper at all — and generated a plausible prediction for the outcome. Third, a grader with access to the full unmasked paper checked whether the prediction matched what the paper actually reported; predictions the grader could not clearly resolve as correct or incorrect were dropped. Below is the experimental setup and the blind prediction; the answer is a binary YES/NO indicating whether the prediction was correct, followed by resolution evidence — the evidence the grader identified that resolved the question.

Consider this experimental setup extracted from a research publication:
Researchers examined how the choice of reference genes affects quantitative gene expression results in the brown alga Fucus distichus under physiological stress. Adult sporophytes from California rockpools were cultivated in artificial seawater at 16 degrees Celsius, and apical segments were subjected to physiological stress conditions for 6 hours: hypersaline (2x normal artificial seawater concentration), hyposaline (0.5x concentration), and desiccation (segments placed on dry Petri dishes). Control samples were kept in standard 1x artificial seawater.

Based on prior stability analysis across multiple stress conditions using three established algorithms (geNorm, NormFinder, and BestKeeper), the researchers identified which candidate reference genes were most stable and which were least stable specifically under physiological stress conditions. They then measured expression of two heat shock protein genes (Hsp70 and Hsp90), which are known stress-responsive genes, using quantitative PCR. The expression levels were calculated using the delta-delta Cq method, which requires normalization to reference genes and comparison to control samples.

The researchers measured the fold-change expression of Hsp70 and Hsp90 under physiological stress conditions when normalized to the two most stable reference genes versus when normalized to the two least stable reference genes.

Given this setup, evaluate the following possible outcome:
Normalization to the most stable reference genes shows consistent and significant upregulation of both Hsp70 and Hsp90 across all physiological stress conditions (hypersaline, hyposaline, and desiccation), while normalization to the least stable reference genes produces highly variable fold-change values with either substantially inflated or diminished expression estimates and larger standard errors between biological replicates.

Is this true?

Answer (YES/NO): NO